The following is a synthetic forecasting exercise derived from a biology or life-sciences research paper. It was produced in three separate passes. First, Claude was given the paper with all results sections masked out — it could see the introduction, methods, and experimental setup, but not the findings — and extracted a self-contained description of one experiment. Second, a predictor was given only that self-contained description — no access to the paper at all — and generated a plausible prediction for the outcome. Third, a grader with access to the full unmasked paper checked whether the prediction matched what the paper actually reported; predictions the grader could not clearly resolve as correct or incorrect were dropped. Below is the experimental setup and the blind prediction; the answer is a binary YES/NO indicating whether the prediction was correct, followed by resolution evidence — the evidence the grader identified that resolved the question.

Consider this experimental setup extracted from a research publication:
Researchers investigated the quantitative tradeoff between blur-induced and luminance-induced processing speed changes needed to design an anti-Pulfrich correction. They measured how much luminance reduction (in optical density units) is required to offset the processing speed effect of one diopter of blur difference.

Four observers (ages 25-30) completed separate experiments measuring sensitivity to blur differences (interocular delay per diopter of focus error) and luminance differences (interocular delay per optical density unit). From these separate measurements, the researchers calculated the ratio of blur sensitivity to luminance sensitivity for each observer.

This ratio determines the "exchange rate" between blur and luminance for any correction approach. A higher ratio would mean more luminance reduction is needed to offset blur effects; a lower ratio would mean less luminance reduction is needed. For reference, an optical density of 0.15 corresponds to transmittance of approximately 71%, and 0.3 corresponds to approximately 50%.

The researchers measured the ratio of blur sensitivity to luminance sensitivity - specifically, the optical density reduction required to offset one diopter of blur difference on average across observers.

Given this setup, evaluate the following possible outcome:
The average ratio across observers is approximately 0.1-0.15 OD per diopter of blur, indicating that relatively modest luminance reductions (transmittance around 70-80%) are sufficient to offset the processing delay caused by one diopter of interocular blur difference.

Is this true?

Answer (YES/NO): YES